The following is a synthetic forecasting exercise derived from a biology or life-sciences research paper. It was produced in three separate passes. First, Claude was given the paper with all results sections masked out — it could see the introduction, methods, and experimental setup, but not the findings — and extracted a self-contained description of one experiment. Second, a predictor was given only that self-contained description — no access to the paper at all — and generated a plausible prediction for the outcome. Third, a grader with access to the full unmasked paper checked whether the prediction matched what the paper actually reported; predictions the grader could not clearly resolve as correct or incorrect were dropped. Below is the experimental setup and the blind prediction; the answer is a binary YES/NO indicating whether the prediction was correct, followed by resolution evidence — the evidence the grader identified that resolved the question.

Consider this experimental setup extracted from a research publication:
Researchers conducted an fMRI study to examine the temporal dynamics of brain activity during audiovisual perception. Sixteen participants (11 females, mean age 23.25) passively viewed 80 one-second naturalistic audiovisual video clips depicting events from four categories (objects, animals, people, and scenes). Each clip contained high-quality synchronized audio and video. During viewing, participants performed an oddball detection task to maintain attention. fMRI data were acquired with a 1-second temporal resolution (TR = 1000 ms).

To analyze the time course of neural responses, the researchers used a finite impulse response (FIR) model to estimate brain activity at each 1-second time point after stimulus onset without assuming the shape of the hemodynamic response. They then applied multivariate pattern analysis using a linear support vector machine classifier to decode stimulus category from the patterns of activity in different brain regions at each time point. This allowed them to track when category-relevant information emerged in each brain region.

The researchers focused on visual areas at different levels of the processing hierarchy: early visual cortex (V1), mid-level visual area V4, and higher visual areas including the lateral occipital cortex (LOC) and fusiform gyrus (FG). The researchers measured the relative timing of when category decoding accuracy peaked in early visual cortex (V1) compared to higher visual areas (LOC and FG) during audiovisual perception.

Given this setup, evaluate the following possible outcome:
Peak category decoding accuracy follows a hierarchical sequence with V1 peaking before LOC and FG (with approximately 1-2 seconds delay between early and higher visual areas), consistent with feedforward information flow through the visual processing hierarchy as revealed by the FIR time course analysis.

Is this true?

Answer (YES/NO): NO